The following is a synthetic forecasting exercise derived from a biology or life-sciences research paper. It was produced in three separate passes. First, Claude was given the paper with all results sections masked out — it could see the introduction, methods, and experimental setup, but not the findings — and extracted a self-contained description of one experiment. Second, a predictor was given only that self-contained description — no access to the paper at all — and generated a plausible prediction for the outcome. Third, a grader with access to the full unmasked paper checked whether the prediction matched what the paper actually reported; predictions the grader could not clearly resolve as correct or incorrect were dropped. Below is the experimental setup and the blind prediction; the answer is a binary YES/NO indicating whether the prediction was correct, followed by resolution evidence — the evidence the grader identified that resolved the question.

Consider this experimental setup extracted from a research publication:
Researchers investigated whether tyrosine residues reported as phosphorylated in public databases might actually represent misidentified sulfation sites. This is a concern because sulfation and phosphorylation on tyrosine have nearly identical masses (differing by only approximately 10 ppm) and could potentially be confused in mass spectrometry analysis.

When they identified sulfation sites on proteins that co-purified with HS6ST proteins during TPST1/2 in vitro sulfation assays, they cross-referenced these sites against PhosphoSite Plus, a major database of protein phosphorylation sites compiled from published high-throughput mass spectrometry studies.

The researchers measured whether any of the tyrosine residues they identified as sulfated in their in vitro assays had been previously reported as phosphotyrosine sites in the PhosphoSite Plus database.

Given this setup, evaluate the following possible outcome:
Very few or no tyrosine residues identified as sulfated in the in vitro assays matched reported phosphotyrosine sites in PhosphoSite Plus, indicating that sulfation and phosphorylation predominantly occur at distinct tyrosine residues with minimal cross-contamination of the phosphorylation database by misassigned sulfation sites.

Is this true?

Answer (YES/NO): NO